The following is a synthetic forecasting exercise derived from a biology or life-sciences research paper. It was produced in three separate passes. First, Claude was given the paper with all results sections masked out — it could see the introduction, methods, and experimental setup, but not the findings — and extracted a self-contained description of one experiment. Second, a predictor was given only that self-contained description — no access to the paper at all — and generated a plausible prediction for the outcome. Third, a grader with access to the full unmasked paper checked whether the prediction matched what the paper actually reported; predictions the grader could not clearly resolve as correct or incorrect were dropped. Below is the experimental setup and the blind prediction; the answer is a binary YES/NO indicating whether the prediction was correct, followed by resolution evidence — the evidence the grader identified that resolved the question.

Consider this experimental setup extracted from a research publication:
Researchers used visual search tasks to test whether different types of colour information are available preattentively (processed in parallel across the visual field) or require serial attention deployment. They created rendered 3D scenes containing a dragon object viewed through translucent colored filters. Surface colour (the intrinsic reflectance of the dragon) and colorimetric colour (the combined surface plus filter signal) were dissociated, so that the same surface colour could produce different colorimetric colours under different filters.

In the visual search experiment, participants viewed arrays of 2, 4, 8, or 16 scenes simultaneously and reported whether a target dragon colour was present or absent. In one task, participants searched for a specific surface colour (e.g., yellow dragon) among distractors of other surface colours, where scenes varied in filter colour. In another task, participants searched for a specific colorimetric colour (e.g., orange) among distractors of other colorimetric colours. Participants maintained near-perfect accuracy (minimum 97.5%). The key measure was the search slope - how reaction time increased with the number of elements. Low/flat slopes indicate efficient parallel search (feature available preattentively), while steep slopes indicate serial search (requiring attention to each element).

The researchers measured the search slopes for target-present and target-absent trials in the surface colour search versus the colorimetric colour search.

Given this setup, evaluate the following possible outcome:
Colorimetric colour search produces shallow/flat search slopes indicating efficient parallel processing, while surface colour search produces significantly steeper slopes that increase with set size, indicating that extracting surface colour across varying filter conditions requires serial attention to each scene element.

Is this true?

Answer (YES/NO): YES